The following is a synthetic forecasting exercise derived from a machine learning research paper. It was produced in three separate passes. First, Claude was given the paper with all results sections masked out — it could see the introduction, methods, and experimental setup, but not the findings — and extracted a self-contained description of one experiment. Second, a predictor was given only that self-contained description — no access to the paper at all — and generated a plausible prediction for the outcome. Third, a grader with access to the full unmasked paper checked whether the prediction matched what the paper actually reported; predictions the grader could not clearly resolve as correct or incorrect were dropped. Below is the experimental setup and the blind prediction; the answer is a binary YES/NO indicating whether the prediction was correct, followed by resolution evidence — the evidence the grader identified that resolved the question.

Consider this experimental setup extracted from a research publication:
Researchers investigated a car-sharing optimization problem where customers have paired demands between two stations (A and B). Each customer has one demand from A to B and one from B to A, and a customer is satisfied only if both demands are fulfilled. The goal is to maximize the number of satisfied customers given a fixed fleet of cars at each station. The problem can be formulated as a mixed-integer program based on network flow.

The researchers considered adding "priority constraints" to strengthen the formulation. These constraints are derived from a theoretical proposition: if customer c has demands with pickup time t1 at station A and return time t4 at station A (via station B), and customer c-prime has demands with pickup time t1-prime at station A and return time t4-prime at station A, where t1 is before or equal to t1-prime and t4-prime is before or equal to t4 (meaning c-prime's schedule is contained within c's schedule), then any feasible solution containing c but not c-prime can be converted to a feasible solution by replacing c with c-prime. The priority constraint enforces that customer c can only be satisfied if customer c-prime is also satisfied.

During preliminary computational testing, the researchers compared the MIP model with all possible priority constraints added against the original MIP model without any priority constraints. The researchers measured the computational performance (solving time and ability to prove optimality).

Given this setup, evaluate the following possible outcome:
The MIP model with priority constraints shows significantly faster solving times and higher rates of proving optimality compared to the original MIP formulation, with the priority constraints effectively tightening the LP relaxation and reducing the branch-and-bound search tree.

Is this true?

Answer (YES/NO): NO